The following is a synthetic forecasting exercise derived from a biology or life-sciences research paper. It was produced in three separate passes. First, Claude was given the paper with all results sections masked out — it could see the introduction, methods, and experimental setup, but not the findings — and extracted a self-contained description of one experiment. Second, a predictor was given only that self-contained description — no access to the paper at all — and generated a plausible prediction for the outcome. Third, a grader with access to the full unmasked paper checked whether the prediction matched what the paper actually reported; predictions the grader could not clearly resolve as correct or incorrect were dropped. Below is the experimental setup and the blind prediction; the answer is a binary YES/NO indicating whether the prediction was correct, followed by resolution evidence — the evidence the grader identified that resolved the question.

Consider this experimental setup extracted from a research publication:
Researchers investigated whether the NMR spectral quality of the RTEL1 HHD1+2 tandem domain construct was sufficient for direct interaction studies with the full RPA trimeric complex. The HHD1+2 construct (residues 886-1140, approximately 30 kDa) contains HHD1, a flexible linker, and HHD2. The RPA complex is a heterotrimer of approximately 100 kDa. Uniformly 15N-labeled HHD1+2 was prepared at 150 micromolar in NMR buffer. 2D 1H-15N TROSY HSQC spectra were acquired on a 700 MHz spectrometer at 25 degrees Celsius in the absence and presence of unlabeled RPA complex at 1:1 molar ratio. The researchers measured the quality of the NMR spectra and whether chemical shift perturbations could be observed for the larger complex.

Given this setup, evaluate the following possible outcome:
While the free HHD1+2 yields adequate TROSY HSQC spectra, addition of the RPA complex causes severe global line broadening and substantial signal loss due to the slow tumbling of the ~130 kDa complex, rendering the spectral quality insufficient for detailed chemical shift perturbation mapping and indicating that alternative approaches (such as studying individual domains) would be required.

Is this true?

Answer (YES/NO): NO